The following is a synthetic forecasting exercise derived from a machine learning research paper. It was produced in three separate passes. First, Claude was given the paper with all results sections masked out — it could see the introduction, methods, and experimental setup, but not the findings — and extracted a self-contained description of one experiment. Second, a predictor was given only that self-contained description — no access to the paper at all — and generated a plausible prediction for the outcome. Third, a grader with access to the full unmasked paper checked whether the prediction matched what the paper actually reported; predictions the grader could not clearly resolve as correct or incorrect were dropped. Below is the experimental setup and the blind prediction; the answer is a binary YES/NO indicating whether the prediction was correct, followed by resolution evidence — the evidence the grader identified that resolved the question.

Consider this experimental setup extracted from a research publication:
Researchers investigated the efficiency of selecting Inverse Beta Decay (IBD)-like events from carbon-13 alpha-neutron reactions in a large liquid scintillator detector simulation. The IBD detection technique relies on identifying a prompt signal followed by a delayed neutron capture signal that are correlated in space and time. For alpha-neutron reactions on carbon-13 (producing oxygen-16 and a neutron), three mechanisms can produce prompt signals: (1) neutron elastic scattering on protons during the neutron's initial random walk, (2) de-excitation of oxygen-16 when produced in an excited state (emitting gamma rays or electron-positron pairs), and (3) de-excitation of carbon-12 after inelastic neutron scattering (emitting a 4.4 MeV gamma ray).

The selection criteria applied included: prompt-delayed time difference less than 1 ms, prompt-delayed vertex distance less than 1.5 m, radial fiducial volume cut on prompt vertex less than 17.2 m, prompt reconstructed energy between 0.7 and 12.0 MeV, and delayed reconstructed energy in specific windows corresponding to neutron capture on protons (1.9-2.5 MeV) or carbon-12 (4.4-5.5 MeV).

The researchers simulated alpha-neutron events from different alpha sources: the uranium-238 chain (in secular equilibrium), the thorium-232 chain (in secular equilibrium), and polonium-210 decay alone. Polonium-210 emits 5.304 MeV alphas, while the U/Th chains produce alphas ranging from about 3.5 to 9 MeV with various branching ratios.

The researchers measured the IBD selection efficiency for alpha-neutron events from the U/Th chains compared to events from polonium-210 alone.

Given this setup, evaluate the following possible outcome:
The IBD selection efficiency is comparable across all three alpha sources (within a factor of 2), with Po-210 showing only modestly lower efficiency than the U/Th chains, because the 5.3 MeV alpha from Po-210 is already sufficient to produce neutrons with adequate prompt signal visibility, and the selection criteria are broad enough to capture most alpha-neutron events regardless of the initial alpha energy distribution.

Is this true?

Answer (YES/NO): NO